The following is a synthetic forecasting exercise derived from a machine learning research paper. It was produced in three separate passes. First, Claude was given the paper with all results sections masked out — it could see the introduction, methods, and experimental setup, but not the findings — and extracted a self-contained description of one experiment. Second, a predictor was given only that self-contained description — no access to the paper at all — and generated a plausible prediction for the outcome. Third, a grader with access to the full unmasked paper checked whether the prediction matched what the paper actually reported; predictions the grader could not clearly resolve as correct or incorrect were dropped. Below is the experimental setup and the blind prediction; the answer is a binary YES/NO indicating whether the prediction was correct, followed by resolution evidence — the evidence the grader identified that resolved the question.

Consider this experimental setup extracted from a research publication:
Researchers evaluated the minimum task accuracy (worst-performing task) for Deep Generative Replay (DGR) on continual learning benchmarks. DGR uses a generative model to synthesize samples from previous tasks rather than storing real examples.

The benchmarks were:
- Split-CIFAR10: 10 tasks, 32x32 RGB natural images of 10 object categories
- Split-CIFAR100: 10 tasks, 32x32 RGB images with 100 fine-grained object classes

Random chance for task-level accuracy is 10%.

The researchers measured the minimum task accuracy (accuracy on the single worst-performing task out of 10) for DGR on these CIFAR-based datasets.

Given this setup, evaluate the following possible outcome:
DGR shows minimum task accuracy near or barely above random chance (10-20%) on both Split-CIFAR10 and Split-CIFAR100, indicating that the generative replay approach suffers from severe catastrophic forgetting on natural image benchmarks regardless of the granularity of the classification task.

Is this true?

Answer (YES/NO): NO